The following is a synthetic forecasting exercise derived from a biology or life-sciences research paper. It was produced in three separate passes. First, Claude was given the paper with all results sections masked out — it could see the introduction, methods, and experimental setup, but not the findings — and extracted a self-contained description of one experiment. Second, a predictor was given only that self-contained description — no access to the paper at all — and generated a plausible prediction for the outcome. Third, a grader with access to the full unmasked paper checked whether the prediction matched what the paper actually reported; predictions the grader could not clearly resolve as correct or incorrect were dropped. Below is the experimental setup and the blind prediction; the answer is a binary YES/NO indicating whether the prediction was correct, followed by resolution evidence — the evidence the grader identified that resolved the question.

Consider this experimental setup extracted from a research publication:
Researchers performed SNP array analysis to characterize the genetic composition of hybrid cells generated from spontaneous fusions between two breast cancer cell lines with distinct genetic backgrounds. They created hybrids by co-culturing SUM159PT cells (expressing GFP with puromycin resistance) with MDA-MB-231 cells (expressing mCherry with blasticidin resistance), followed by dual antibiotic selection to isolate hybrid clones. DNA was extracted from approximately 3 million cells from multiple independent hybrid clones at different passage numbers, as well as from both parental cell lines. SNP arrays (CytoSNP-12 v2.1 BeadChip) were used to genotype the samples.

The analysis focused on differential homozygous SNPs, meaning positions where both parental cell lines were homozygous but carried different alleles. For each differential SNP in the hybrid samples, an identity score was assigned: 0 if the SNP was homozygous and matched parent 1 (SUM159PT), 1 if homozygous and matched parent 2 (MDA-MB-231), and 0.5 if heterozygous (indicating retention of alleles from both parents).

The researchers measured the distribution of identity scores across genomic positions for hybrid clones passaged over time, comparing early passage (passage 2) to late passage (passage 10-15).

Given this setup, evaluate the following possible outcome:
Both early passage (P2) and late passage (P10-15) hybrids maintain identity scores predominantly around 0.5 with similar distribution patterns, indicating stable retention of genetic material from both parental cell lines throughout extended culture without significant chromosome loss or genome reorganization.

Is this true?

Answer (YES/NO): NO